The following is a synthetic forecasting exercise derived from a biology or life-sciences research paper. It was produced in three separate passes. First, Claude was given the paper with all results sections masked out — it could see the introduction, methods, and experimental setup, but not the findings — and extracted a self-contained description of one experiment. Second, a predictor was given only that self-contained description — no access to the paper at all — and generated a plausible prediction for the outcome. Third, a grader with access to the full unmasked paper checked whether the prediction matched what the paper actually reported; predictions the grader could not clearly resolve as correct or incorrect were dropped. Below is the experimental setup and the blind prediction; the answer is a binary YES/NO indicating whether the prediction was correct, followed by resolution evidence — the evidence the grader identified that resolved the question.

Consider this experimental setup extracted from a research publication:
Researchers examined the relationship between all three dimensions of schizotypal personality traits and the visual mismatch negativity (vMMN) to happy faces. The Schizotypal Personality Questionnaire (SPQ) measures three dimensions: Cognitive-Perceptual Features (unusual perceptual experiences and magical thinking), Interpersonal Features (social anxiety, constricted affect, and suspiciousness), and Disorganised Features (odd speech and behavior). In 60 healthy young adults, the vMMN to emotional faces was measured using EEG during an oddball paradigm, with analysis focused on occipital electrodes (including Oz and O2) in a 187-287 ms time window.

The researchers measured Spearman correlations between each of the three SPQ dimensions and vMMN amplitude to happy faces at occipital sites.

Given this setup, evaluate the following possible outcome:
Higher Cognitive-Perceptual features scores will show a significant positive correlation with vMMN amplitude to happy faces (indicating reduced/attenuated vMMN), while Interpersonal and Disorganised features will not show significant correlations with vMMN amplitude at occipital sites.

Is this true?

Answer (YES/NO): NO